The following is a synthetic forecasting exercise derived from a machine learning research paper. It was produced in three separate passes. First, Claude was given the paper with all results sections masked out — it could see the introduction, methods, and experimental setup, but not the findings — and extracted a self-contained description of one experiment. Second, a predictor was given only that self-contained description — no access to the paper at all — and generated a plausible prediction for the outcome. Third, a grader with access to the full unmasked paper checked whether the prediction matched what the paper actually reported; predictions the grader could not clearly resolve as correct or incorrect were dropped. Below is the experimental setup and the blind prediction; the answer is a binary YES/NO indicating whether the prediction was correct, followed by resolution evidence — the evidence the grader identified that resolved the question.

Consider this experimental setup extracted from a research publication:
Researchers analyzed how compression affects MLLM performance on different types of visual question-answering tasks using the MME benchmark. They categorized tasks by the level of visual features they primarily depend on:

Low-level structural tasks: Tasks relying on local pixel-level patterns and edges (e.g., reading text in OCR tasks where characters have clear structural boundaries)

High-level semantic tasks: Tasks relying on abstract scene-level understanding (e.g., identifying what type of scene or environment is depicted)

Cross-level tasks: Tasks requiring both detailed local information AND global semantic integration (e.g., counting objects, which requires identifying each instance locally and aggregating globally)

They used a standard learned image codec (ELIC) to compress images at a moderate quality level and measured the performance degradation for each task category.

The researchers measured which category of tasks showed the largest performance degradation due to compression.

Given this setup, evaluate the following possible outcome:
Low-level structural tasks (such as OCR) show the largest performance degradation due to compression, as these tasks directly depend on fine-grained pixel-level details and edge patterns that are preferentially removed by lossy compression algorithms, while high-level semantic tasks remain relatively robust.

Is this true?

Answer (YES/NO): NO